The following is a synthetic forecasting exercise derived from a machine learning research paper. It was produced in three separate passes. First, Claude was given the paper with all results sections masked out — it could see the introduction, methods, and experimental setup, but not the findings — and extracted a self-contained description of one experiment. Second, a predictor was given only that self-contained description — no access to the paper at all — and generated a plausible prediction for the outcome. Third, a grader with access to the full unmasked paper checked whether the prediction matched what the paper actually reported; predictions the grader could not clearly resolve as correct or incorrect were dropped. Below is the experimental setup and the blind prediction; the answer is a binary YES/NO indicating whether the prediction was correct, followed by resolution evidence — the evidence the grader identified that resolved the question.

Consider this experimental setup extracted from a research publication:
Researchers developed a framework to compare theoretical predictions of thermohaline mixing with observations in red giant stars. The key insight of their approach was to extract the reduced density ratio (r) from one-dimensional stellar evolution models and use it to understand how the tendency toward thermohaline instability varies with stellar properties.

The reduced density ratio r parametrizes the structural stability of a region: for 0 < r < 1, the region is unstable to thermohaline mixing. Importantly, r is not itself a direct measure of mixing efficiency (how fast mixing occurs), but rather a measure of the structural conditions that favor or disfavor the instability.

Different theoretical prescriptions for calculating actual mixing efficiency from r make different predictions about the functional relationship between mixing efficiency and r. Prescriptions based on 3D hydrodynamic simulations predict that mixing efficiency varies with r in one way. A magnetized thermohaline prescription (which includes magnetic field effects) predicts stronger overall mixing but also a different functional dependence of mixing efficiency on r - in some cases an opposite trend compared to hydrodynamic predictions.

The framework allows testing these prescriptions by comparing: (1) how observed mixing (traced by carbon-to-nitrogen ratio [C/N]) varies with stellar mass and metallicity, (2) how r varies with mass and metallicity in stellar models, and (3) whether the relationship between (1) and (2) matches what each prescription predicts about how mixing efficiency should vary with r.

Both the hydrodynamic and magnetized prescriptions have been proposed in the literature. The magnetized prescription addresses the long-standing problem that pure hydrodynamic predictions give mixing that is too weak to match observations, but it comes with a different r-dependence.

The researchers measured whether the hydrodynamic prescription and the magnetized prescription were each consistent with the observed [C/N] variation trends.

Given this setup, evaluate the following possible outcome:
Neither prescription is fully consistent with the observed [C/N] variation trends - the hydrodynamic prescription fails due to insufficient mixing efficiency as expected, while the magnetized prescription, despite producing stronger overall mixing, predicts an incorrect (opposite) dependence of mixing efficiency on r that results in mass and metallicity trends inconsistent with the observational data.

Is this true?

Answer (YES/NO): NO